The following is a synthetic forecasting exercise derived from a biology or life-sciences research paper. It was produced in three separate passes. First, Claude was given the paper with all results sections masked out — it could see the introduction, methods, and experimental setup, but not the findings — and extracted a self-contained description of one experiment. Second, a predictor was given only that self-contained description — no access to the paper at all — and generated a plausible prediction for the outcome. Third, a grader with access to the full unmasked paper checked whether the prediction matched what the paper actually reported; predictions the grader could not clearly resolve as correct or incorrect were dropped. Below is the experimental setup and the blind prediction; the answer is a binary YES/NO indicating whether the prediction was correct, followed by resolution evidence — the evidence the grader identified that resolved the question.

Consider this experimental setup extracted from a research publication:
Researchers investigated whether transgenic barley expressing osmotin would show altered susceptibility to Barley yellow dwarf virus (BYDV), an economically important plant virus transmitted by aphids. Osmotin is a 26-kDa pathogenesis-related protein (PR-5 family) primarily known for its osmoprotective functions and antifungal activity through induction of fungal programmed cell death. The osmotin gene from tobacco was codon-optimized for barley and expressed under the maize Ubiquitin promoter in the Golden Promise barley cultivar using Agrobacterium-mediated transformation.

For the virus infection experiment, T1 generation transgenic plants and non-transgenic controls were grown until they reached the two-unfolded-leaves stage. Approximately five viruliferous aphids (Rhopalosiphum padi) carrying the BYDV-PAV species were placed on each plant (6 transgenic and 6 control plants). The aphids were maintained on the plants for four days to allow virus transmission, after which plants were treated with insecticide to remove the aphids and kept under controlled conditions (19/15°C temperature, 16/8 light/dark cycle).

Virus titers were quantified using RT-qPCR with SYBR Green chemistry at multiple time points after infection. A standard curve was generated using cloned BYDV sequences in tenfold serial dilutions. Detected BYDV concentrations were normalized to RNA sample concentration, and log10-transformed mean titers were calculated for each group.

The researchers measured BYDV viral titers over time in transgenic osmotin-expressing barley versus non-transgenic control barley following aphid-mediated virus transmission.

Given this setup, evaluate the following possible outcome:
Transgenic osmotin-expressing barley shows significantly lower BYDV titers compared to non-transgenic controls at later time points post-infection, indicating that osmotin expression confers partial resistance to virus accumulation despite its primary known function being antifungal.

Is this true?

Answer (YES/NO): NO